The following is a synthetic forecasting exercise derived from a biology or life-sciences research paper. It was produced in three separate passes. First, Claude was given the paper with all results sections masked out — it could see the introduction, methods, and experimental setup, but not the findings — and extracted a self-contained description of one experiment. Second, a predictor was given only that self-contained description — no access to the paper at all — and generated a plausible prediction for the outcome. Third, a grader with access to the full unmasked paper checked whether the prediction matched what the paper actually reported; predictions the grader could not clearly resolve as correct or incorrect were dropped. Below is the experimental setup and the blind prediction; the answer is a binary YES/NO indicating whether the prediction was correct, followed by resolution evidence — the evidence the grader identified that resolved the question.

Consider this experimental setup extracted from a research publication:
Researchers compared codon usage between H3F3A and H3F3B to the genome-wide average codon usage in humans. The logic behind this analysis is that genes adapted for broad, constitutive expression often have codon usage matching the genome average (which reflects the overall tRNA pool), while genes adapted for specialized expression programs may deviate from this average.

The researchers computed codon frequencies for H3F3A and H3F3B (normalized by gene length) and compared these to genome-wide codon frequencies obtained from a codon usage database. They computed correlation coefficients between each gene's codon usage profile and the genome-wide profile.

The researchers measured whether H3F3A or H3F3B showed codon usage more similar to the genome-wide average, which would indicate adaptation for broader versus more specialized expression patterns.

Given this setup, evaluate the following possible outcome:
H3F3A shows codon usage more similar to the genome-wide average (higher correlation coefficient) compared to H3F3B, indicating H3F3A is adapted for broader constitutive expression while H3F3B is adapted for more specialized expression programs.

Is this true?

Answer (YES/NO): NO